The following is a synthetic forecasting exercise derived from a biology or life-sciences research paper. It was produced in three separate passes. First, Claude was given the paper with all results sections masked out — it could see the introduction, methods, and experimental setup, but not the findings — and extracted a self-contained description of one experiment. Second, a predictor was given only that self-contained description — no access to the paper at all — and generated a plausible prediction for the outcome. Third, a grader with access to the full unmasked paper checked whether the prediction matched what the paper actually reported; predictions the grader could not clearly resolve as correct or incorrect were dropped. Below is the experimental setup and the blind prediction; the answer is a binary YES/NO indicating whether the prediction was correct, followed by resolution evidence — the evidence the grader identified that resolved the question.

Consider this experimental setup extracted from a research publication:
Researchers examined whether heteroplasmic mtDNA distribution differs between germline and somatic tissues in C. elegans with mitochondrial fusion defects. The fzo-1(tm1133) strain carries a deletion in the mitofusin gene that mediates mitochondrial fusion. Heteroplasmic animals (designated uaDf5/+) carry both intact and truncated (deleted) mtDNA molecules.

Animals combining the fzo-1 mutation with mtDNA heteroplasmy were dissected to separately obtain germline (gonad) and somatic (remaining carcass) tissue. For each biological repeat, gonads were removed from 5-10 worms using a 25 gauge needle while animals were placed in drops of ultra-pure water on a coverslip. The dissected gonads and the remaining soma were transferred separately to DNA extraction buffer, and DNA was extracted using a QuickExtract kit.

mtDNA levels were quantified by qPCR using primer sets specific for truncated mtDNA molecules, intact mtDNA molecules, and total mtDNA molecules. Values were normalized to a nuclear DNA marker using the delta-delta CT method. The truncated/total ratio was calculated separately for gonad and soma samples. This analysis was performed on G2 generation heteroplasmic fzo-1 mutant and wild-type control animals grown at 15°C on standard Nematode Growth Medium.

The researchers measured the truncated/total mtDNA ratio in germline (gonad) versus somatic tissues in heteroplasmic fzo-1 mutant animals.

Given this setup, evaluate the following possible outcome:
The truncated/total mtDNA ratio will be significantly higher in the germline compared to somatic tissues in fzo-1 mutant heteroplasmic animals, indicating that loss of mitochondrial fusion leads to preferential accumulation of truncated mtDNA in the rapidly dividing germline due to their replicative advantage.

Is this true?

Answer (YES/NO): NO